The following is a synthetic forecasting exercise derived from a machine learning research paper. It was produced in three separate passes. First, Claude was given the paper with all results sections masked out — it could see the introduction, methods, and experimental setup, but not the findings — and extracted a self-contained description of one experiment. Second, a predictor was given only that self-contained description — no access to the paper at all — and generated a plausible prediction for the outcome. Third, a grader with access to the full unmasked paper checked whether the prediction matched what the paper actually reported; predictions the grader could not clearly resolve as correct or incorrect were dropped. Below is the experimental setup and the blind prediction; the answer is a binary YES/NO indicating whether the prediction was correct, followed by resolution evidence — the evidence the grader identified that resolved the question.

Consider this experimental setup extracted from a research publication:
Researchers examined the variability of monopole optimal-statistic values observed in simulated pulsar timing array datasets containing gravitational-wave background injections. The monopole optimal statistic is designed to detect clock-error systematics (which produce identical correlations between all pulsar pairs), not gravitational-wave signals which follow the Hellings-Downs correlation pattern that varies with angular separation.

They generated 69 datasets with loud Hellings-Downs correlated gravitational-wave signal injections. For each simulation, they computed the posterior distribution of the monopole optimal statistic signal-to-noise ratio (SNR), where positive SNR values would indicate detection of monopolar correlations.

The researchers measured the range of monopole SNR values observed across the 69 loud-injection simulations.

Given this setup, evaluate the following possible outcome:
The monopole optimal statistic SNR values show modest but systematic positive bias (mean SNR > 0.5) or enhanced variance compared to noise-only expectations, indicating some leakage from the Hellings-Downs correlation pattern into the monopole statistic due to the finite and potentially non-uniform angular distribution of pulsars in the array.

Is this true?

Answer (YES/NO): YES